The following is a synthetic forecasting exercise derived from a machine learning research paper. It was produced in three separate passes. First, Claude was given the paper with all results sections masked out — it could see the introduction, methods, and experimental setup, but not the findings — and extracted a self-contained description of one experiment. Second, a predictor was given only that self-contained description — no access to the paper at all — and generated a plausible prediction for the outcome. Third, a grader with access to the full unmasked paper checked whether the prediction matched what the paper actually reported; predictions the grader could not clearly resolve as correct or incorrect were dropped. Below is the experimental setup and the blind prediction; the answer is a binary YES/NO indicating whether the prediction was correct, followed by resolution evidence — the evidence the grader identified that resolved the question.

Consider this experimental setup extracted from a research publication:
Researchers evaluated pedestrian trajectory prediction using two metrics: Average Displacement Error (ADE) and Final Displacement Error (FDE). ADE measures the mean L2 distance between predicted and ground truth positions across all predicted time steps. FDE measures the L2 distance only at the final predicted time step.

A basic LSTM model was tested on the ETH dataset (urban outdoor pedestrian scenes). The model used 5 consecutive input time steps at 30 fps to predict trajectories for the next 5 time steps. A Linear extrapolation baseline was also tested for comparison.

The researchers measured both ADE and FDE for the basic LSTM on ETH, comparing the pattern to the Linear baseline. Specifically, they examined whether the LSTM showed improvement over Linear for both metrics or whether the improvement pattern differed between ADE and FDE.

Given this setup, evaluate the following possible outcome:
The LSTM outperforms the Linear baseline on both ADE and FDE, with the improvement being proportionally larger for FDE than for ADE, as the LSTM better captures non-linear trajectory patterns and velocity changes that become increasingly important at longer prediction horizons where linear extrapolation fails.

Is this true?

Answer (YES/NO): NO